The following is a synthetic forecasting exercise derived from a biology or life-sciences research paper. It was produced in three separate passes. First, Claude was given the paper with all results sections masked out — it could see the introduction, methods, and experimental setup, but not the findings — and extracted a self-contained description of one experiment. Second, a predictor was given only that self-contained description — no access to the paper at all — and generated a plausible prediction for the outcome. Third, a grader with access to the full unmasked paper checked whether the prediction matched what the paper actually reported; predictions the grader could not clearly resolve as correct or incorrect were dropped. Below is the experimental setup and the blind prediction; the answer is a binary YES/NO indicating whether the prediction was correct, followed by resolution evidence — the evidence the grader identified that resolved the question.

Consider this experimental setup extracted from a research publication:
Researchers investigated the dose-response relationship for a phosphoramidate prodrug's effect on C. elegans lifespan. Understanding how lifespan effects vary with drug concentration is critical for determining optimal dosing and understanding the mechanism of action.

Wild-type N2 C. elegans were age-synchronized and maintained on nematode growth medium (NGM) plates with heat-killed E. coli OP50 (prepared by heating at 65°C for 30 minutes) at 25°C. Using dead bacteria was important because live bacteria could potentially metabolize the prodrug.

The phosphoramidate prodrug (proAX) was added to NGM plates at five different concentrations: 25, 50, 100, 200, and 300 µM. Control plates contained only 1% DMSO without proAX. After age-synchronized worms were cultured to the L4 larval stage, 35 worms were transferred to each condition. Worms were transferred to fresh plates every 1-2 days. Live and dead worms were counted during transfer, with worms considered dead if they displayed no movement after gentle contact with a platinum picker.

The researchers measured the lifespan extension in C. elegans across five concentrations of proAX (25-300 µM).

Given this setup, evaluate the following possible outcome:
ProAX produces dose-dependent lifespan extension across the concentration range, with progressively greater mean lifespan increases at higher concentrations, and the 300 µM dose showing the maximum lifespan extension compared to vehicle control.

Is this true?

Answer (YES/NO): NO